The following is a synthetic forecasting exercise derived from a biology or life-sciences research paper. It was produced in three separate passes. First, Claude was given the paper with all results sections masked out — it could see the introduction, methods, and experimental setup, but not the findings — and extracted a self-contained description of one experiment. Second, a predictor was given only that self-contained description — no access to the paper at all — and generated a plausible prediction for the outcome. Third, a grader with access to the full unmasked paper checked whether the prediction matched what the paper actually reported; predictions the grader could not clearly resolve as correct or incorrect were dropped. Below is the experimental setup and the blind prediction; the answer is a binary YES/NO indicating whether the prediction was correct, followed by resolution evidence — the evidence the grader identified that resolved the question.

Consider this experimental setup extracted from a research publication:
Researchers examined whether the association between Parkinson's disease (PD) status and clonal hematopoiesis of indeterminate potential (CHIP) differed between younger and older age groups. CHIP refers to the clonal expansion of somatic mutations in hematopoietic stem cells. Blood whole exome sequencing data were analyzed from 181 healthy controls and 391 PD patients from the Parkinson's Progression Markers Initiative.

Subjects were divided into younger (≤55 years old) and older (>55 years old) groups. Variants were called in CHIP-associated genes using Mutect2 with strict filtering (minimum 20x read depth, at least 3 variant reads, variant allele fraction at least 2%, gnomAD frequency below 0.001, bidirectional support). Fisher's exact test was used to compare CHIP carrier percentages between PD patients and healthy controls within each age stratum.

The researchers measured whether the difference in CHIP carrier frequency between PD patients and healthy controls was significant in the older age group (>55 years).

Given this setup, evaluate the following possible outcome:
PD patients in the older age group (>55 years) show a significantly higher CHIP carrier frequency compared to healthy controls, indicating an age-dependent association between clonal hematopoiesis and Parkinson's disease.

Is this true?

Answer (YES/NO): NO